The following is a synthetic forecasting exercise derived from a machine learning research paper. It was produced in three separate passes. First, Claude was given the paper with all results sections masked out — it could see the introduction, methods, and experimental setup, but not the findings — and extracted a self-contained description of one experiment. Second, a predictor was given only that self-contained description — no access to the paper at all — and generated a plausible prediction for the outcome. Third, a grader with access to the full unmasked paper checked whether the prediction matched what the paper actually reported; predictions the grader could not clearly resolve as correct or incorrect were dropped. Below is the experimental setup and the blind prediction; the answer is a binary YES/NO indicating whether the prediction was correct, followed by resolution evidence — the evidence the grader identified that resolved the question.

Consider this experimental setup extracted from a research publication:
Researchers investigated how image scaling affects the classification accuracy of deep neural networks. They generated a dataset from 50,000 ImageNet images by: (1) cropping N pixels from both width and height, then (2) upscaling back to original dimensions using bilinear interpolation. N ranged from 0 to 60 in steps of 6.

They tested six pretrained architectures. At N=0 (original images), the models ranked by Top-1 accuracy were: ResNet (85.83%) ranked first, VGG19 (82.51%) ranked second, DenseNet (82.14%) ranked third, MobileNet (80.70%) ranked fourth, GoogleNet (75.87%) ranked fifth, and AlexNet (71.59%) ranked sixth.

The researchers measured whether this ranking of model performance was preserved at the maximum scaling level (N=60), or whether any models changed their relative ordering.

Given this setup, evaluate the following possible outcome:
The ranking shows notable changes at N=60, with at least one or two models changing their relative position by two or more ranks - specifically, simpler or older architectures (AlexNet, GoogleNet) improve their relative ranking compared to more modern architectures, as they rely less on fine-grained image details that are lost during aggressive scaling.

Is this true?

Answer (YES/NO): NO